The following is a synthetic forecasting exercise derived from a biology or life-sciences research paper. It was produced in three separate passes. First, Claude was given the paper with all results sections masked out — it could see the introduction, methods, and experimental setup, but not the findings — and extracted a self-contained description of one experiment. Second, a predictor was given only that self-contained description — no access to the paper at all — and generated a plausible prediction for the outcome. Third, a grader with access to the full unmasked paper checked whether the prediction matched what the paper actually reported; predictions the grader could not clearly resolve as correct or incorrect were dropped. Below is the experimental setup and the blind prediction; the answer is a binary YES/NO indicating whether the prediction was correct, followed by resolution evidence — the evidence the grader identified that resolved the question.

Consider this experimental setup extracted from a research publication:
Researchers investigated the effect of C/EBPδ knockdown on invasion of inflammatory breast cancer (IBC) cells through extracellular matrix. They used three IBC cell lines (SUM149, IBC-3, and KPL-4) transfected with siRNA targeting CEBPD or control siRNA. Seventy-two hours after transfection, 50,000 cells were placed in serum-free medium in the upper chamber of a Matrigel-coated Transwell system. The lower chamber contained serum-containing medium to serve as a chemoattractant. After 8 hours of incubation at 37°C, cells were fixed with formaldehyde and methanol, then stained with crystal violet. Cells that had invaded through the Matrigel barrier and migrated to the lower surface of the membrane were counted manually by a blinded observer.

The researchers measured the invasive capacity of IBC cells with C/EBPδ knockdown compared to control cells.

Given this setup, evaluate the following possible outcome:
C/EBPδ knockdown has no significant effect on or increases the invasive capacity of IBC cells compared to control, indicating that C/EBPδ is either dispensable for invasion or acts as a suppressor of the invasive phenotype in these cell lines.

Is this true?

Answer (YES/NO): NO